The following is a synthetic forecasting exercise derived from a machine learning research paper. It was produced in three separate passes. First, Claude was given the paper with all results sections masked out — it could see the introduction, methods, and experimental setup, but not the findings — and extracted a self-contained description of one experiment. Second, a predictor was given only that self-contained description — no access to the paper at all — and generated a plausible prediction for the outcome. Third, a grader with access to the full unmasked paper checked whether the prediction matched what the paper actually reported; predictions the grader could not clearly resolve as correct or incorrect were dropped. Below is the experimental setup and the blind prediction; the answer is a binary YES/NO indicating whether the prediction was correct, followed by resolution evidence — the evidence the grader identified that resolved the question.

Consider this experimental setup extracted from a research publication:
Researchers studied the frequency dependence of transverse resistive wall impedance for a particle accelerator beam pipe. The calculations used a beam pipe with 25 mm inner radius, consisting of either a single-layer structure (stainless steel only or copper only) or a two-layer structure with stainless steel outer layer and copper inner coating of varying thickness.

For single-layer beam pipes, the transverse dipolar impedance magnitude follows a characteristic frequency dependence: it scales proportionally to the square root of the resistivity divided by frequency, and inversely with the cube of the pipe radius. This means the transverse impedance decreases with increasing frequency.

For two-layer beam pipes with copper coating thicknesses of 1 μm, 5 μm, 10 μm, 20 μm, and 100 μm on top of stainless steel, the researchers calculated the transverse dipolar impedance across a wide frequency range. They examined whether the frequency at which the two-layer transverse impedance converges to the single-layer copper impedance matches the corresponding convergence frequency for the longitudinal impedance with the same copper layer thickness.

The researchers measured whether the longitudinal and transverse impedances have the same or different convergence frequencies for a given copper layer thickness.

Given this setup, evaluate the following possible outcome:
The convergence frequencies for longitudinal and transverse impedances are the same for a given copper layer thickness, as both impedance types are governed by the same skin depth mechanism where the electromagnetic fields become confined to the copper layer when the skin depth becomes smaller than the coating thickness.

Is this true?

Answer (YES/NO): YES